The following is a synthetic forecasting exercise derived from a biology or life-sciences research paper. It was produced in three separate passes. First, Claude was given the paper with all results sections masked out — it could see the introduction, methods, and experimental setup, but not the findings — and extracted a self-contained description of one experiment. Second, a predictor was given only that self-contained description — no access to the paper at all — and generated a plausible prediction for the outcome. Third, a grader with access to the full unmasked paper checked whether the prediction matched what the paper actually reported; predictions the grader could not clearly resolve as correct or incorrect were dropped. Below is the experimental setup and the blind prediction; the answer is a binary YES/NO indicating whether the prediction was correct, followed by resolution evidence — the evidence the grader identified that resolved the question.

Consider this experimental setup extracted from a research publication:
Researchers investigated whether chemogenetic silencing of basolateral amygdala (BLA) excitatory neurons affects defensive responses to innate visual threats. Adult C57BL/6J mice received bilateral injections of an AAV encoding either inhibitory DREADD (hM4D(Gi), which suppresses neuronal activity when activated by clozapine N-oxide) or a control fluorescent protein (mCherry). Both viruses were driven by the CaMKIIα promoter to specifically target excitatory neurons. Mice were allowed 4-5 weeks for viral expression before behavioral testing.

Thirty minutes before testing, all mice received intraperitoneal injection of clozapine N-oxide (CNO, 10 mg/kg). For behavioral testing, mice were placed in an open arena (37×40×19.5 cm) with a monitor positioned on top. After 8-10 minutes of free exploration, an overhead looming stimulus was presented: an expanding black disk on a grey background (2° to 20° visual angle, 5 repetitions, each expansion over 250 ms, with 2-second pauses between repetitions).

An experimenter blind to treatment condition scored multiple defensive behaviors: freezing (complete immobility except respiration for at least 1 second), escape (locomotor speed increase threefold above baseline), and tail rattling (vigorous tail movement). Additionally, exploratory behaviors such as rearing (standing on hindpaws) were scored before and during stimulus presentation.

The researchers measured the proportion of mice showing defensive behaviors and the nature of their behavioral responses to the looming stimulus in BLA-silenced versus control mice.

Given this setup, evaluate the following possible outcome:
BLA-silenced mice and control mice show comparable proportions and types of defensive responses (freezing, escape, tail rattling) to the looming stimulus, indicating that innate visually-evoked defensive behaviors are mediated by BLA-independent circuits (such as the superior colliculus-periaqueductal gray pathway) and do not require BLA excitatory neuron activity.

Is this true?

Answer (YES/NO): NO